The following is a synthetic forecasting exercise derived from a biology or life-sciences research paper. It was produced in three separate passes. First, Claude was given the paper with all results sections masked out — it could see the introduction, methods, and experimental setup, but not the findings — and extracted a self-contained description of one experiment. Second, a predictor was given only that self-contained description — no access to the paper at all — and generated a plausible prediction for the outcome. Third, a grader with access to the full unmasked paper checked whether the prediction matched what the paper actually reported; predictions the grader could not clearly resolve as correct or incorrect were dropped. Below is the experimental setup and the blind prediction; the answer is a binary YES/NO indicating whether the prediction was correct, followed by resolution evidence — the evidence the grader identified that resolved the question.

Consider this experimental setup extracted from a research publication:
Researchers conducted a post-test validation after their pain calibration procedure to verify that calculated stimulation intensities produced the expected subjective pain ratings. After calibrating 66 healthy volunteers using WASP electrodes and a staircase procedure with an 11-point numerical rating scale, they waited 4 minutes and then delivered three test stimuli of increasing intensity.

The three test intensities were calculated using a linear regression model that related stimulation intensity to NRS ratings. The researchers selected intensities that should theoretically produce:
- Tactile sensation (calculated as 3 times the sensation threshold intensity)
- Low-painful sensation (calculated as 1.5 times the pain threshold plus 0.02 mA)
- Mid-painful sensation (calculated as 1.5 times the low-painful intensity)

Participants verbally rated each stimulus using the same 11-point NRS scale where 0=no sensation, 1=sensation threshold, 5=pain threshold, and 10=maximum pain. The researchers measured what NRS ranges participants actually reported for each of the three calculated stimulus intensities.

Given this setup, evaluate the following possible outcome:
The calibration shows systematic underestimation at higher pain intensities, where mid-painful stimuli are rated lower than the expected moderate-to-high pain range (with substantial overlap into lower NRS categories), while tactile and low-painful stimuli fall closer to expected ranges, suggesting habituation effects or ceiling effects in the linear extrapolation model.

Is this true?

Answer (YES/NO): NO